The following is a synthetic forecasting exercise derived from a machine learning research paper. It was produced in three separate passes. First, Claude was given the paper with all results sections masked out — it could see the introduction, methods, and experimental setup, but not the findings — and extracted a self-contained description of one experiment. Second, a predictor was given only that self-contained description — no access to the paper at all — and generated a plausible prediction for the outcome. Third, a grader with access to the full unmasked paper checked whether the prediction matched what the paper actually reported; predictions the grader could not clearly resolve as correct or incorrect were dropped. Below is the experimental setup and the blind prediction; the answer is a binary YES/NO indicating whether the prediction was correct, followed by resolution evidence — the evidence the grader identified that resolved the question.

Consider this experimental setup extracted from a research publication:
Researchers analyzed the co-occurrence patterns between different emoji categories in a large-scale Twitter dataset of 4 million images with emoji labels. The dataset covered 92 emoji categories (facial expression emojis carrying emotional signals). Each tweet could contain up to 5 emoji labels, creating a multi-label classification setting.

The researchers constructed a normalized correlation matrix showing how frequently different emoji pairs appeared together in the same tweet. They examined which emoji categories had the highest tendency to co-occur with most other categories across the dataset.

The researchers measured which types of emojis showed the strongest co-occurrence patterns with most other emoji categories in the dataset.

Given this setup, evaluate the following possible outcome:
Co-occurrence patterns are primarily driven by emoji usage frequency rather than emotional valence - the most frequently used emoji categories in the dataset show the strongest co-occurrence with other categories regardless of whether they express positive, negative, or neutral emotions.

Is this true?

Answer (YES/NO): YES